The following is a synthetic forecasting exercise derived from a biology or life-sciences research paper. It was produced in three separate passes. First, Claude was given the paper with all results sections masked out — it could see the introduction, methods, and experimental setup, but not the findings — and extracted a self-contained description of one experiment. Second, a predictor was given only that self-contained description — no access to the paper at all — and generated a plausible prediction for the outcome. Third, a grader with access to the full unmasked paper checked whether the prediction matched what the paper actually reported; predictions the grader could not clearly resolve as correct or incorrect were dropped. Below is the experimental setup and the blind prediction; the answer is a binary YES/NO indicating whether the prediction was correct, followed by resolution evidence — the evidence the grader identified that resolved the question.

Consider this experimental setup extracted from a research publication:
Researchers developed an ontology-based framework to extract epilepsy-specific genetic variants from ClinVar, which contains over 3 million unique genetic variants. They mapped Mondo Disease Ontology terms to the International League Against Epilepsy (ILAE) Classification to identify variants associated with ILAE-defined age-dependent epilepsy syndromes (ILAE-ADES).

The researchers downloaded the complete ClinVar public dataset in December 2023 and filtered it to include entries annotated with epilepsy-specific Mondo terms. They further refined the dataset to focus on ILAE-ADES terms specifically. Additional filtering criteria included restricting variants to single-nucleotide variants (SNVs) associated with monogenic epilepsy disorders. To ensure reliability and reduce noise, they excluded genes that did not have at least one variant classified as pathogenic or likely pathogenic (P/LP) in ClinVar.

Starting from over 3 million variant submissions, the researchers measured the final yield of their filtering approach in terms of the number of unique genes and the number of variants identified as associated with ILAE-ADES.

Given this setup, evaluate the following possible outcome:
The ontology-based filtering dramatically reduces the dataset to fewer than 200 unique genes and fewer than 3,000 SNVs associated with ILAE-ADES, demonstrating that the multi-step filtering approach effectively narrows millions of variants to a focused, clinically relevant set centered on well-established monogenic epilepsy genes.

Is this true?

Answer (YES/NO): NO